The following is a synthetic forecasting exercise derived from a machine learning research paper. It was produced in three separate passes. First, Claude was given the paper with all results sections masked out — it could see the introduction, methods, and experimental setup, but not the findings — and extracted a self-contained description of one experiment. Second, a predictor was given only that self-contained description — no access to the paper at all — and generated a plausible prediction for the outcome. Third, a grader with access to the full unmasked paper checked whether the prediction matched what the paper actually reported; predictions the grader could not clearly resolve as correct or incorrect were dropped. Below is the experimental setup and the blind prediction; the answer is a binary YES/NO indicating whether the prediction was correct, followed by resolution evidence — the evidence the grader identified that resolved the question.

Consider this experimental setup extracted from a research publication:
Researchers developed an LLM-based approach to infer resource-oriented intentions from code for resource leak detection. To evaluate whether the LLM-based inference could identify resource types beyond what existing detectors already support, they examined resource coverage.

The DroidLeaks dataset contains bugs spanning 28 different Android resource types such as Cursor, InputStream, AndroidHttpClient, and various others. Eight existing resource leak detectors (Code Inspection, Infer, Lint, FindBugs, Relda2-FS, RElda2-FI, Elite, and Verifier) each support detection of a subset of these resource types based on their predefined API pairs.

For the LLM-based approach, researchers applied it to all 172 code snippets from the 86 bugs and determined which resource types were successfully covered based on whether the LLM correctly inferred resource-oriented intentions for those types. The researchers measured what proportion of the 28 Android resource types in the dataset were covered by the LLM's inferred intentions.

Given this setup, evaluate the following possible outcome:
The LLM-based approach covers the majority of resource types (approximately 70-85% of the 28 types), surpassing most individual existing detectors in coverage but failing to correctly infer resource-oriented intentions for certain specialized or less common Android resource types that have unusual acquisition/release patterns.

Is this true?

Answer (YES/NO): NO